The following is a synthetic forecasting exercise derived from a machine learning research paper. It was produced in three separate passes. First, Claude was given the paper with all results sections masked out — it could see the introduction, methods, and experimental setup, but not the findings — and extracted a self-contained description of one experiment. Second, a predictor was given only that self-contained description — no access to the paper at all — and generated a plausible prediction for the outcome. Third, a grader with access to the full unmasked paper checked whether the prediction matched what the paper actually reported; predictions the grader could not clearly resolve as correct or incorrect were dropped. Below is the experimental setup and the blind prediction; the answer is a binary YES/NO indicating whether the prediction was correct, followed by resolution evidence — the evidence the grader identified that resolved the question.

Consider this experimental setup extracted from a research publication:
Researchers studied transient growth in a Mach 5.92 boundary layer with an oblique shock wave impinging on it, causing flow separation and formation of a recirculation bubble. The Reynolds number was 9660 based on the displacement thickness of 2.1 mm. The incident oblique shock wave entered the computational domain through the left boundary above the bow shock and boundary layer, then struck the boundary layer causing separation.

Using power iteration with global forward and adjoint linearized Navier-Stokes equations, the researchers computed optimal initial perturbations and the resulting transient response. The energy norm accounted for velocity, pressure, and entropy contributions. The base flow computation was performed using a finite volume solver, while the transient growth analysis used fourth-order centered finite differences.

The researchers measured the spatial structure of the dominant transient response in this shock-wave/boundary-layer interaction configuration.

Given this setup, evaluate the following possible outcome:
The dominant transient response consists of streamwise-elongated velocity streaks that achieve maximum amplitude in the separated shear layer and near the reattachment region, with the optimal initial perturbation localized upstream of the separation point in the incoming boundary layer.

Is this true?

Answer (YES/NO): NO